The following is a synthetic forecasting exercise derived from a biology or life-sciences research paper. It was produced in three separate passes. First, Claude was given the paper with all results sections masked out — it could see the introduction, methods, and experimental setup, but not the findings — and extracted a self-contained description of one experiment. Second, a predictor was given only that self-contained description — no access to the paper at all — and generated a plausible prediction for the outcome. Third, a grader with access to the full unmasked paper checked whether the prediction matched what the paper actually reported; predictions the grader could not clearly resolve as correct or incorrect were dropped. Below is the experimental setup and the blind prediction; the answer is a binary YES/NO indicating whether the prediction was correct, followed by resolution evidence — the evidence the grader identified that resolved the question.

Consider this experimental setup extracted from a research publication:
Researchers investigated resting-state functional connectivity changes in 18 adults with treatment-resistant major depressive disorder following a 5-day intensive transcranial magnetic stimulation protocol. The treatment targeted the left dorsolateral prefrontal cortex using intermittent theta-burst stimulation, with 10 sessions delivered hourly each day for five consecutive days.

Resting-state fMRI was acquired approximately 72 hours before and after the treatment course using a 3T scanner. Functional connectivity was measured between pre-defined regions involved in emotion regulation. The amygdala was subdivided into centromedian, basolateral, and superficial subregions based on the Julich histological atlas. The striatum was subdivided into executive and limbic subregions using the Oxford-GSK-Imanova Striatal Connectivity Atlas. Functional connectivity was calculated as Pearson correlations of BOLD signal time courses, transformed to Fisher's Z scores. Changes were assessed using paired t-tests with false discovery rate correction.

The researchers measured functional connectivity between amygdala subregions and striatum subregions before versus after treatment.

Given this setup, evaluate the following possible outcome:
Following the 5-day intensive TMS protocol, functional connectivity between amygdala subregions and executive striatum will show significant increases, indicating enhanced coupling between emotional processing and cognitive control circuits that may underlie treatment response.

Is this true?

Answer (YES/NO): NO